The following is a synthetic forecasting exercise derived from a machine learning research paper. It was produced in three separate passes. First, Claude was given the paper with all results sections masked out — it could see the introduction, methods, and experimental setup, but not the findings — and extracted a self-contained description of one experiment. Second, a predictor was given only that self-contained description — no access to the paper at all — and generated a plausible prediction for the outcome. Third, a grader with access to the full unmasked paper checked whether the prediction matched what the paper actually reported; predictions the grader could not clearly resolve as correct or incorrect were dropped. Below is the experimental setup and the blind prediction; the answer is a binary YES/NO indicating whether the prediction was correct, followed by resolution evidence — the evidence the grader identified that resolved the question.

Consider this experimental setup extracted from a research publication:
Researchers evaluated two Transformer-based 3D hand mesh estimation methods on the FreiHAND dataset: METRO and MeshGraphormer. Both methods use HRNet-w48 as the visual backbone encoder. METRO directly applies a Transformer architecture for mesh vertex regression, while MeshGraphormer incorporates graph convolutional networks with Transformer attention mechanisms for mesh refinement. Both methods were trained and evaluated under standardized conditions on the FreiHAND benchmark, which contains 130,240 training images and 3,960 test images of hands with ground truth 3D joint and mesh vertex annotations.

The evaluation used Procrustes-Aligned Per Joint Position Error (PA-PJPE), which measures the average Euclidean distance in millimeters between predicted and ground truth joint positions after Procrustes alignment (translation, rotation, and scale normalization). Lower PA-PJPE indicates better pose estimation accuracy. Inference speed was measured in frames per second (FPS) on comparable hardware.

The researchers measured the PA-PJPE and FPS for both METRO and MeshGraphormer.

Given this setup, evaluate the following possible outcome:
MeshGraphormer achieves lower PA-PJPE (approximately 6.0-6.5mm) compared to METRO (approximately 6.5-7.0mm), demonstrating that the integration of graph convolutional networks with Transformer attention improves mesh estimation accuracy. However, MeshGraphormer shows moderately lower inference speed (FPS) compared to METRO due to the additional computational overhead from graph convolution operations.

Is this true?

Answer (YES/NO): NO